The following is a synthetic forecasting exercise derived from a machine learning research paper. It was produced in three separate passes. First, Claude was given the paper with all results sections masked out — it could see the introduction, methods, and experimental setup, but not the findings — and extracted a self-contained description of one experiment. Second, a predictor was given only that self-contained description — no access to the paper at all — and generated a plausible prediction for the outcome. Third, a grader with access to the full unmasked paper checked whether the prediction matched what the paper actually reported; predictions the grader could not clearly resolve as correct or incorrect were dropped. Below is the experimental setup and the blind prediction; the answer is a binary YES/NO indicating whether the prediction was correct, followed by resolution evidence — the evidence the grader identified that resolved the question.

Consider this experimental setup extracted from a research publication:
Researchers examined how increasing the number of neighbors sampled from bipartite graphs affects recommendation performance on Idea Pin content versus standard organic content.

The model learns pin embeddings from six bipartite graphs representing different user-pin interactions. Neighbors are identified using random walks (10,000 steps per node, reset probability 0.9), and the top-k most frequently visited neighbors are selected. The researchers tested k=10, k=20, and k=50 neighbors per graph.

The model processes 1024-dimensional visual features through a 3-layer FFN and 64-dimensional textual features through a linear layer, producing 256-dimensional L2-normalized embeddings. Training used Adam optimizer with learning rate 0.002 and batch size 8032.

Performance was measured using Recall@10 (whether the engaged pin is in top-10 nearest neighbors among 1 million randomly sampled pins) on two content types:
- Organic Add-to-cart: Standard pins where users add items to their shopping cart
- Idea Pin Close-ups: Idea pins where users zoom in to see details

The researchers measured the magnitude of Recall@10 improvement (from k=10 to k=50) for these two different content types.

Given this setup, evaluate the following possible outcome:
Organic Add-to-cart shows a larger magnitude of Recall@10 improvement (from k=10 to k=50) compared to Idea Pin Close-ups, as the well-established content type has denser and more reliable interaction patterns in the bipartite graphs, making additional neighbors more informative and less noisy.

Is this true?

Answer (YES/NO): YES